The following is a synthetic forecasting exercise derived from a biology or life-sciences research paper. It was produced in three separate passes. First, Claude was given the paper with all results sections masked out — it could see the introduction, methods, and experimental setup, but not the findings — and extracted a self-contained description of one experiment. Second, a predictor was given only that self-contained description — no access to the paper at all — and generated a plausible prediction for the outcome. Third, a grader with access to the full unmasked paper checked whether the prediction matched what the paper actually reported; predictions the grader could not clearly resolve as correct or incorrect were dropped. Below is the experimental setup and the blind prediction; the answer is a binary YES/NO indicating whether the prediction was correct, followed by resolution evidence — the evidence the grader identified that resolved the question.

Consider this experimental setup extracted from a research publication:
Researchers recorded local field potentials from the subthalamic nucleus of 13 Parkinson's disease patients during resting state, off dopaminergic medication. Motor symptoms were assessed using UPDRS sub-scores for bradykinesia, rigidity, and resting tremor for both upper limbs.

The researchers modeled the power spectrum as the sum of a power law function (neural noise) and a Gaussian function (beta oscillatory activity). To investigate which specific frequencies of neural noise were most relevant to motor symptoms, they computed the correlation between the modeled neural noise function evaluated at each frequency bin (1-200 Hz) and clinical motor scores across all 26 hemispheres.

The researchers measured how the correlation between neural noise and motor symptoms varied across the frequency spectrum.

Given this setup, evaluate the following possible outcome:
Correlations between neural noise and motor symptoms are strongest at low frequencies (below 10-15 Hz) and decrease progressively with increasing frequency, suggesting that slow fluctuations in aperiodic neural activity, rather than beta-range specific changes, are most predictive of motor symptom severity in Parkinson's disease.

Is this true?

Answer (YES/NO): NO